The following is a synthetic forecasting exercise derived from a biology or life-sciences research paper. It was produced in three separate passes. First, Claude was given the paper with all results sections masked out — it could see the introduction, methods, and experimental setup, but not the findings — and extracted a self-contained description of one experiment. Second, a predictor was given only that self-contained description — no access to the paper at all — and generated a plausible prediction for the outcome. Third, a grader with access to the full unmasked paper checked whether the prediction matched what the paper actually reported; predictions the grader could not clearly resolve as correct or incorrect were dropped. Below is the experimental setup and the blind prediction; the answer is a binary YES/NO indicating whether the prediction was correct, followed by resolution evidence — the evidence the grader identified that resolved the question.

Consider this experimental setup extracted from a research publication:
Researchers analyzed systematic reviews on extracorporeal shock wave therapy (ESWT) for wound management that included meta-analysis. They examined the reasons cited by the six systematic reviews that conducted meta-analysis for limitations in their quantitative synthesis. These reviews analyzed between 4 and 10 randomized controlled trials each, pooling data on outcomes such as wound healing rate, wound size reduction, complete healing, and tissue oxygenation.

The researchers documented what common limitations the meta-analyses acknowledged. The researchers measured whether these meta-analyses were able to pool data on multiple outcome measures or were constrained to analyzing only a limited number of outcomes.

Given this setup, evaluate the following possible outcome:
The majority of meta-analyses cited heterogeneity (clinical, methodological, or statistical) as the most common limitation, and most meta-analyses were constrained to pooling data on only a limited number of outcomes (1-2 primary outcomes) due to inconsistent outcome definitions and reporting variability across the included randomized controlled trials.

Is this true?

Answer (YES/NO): YES